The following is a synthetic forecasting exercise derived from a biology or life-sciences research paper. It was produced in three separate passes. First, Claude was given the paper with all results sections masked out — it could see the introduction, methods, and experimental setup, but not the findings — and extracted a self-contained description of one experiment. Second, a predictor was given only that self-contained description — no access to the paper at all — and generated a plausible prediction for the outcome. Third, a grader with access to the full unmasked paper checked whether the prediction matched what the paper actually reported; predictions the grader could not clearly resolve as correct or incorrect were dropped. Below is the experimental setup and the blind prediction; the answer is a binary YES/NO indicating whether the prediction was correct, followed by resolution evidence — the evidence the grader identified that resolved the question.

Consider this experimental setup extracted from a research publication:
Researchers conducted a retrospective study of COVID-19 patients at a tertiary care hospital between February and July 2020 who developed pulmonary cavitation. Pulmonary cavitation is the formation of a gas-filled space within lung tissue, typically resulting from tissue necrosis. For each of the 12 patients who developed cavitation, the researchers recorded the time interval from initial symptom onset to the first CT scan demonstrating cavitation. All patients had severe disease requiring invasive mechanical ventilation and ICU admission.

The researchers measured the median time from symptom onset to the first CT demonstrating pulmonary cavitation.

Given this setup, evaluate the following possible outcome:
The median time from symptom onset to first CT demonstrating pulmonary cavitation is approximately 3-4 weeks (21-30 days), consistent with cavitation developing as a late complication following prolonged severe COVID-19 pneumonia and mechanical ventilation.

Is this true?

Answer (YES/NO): NO